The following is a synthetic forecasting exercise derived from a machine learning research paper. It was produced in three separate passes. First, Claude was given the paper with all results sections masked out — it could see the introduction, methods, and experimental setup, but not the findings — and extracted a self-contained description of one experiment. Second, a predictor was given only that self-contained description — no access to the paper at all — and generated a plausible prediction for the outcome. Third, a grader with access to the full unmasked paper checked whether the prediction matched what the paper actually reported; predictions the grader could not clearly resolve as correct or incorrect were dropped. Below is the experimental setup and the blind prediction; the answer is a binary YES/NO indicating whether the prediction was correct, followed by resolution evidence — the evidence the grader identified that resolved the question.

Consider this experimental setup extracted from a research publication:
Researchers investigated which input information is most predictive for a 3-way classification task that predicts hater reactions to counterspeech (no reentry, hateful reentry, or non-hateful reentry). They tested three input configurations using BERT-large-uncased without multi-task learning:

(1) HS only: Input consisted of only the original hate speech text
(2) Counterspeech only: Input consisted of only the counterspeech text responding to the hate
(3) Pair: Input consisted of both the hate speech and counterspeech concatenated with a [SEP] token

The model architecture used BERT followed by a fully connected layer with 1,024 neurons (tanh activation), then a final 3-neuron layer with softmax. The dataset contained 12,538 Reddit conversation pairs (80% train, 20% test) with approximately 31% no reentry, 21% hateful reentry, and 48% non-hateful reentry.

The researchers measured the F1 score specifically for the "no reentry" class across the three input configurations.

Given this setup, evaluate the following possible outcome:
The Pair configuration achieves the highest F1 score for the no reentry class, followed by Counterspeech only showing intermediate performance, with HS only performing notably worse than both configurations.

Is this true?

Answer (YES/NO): NO